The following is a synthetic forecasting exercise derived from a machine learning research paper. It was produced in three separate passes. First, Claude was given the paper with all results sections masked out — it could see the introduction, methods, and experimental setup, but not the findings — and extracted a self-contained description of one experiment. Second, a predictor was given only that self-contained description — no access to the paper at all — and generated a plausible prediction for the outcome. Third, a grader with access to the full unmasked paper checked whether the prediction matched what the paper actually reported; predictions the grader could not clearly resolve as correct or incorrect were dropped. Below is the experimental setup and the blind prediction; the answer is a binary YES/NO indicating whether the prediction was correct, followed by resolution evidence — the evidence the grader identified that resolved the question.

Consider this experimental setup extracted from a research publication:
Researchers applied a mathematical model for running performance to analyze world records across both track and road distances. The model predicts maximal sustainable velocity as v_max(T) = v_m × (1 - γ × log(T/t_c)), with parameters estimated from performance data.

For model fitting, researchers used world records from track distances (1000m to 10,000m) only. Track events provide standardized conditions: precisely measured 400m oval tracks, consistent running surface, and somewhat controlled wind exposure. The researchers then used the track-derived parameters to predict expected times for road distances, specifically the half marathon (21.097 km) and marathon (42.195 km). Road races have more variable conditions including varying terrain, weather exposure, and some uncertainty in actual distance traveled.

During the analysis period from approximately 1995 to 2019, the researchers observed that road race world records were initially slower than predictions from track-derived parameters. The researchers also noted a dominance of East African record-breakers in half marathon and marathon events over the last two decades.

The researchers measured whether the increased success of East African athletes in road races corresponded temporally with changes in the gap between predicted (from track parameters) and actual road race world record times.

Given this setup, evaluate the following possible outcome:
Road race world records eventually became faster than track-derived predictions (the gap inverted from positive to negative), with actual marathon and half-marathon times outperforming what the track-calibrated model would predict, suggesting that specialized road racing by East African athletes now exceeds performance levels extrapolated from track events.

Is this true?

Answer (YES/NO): NO